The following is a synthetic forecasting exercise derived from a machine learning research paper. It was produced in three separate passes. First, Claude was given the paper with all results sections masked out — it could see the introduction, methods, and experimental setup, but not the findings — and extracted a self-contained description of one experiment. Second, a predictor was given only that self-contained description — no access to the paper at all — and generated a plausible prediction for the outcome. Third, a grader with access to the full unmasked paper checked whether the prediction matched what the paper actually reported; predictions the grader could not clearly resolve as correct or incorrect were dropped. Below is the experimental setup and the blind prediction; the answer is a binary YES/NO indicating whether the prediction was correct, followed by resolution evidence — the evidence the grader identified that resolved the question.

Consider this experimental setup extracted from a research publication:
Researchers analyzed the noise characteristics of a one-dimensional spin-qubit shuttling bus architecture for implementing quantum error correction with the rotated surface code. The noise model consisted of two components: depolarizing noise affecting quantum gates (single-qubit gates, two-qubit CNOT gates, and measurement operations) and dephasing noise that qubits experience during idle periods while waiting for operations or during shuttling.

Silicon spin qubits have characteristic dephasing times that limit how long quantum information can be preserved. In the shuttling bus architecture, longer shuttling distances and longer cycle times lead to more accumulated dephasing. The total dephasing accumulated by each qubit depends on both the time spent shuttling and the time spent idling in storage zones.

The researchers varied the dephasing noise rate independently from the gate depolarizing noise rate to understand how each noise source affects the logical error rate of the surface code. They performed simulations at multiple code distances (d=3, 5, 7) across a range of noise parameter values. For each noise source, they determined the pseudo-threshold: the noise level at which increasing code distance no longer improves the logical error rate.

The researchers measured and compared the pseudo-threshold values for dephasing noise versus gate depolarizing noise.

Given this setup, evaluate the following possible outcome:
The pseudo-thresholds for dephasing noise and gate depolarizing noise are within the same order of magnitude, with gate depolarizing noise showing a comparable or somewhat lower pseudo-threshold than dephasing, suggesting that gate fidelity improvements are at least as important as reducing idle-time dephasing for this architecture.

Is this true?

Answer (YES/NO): NO